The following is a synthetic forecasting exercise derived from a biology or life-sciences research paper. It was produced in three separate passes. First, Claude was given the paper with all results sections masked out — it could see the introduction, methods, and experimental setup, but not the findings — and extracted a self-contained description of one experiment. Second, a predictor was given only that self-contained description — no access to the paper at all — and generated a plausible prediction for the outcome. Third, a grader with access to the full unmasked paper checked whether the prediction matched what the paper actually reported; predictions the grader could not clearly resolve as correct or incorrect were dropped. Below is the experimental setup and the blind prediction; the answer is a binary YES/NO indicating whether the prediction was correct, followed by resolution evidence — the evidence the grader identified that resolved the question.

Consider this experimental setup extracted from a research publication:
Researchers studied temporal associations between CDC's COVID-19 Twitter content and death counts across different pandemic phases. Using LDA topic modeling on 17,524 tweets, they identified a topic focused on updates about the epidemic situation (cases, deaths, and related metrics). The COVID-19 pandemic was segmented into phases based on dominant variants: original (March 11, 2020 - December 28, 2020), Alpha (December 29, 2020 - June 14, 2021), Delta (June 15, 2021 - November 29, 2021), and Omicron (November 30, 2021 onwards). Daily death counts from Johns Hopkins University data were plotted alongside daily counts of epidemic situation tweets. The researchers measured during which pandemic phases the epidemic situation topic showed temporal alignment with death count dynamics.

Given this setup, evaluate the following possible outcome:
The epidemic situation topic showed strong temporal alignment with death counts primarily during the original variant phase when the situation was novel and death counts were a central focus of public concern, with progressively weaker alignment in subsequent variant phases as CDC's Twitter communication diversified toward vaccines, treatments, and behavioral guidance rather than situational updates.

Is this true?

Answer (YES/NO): NO